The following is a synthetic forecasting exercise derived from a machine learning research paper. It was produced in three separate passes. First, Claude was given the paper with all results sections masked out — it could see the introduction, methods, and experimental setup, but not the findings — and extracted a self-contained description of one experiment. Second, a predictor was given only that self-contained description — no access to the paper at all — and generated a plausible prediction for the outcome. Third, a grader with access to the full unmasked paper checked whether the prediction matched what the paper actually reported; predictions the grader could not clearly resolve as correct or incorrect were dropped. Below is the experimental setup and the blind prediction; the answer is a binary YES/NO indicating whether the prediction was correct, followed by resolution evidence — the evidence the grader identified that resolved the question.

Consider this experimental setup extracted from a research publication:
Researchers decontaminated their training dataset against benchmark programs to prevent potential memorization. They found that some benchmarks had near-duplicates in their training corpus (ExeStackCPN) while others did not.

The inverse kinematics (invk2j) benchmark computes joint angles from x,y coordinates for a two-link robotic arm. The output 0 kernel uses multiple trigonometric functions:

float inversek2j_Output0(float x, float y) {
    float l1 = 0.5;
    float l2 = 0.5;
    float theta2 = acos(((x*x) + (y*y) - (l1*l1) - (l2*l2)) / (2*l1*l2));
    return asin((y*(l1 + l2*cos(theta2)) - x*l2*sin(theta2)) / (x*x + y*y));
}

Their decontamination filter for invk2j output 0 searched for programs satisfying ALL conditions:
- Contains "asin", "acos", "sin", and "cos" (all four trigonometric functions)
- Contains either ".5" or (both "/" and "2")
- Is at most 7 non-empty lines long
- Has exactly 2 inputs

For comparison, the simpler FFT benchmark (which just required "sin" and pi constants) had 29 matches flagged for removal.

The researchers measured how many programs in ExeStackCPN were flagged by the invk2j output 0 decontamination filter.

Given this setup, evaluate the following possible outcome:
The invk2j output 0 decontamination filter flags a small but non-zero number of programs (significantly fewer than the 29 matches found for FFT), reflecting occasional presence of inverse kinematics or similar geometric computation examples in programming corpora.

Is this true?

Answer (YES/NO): NO